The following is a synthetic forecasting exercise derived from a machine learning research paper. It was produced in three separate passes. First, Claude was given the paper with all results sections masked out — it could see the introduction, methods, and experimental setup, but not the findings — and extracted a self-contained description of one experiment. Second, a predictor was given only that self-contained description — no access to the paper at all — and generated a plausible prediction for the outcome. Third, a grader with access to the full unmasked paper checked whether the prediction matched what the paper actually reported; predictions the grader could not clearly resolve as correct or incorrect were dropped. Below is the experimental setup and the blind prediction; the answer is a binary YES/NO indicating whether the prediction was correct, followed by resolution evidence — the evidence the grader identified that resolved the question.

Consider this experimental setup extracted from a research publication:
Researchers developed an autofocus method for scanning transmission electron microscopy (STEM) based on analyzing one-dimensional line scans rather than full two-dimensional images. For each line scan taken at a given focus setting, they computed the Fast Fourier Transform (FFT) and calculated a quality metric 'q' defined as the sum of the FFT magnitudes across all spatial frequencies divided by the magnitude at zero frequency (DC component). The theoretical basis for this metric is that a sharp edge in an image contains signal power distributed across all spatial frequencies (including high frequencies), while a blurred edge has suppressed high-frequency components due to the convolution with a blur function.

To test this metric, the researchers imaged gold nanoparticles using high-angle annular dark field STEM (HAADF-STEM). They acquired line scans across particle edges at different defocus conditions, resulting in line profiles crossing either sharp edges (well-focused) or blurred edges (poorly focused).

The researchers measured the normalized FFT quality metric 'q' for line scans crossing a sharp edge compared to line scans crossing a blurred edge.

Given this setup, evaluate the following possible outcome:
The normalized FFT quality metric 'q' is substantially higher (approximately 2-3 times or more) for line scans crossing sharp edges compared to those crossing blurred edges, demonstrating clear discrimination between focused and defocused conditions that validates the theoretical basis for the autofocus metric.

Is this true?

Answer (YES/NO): YES